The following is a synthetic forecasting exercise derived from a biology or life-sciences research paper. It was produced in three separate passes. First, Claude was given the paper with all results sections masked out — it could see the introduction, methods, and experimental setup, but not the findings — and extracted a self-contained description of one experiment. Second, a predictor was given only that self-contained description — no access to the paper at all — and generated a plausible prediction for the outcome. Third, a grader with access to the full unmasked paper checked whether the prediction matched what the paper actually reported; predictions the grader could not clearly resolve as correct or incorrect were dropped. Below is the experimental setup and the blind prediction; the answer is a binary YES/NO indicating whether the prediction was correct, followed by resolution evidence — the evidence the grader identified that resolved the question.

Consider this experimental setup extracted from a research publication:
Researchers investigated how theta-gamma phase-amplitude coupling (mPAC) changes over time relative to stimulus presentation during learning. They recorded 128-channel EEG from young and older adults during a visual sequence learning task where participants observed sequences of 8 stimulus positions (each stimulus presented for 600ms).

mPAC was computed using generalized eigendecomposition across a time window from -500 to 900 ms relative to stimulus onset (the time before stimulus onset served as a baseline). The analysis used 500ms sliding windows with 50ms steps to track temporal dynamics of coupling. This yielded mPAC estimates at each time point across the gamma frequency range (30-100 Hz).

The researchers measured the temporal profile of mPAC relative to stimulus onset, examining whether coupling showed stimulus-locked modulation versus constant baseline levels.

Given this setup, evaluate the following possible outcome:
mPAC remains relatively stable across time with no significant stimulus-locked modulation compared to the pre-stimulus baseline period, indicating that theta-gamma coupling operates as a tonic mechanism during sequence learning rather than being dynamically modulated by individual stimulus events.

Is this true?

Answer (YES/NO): YES